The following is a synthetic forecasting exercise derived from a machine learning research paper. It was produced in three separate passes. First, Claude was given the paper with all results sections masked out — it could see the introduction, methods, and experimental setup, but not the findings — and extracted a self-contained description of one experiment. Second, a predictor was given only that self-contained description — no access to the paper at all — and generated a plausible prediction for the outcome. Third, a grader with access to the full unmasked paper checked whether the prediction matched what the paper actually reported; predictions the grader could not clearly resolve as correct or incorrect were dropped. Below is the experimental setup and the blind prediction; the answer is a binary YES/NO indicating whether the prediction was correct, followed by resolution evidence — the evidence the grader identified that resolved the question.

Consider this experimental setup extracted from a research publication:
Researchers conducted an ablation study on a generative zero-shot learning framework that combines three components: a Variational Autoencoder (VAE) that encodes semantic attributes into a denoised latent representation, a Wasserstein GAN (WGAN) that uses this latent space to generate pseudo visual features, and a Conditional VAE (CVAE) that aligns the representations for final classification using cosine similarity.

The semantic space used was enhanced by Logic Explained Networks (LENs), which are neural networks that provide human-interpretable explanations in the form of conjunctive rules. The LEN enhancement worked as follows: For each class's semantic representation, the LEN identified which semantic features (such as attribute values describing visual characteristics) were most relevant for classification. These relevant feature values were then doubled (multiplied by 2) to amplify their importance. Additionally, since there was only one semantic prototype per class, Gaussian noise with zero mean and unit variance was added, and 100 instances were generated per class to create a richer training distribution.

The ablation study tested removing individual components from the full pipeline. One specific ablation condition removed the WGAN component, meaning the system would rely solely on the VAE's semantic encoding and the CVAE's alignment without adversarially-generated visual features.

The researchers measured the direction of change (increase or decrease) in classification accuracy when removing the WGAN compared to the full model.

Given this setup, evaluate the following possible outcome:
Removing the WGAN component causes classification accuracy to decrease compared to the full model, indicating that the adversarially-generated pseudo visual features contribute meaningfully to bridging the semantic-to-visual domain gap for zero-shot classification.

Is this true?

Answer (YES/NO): NO